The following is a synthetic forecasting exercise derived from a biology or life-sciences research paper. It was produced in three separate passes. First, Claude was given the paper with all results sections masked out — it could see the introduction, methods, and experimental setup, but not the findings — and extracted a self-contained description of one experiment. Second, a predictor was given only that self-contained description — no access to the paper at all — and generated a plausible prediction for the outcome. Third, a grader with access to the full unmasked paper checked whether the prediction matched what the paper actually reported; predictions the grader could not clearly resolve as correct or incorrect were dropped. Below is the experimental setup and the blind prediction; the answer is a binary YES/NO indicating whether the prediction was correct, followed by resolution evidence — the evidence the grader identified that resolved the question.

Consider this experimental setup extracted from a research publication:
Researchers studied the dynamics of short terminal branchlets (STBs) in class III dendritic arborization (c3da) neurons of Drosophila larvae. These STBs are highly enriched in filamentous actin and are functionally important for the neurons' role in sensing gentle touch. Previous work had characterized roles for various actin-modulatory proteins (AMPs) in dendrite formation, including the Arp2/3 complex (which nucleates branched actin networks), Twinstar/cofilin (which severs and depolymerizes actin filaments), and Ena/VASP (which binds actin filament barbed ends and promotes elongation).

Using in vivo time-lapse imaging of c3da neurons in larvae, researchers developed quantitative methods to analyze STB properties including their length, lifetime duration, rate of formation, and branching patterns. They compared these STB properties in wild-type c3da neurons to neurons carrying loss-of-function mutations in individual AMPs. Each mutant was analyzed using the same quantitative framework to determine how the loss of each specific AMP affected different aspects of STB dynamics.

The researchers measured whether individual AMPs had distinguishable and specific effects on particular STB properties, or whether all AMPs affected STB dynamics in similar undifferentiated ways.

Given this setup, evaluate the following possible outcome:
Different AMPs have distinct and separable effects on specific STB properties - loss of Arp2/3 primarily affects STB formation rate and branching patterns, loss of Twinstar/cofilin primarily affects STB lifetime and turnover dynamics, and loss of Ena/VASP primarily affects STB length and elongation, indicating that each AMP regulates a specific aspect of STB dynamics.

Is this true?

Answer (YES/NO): NO